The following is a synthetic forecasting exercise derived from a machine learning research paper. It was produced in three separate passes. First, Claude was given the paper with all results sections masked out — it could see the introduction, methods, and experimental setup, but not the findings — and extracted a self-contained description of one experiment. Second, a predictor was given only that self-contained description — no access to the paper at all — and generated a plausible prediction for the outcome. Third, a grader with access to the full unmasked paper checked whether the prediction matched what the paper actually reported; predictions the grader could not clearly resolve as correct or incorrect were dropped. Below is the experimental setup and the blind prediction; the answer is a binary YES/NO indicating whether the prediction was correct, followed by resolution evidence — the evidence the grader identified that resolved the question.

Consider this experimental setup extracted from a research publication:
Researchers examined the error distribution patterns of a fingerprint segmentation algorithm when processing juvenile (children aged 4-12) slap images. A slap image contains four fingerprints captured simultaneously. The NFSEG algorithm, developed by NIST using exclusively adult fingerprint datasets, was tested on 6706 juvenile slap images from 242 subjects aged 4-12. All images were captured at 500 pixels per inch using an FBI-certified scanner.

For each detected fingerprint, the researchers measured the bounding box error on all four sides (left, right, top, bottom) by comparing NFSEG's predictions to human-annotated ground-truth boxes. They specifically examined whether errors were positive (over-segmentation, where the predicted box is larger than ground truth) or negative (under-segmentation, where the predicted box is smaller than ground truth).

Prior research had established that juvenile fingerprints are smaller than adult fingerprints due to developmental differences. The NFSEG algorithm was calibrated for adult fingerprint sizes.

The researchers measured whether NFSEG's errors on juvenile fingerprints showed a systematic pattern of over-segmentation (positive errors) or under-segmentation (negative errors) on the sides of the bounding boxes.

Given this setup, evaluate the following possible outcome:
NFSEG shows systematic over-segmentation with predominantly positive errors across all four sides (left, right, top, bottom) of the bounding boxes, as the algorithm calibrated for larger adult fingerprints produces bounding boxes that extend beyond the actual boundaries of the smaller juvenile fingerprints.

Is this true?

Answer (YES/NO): NO